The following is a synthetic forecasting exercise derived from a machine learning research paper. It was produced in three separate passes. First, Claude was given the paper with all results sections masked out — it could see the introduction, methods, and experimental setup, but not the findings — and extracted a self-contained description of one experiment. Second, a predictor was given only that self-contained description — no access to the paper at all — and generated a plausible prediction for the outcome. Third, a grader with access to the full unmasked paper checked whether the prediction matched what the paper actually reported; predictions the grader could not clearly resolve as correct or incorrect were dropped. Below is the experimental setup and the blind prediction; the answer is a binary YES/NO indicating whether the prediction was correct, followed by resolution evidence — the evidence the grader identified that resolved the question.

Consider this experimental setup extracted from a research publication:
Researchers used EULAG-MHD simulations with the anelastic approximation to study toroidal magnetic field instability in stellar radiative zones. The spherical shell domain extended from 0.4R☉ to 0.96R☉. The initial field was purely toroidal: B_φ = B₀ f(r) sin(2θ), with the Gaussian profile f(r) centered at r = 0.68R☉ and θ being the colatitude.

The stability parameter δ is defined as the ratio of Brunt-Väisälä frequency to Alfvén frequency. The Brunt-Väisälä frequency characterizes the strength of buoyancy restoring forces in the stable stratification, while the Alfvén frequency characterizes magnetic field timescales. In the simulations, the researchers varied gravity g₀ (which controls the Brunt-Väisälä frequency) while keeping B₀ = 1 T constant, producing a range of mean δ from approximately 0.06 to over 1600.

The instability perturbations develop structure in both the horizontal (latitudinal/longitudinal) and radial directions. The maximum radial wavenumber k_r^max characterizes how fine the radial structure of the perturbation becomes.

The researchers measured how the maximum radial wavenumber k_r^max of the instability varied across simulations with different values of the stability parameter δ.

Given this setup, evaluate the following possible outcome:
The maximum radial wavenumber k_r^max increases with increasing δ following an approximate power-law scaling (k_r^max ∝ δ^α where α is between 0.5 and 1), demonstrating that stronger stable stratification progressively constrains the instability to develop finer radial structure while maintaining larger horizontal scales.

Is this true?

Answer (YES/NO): NO